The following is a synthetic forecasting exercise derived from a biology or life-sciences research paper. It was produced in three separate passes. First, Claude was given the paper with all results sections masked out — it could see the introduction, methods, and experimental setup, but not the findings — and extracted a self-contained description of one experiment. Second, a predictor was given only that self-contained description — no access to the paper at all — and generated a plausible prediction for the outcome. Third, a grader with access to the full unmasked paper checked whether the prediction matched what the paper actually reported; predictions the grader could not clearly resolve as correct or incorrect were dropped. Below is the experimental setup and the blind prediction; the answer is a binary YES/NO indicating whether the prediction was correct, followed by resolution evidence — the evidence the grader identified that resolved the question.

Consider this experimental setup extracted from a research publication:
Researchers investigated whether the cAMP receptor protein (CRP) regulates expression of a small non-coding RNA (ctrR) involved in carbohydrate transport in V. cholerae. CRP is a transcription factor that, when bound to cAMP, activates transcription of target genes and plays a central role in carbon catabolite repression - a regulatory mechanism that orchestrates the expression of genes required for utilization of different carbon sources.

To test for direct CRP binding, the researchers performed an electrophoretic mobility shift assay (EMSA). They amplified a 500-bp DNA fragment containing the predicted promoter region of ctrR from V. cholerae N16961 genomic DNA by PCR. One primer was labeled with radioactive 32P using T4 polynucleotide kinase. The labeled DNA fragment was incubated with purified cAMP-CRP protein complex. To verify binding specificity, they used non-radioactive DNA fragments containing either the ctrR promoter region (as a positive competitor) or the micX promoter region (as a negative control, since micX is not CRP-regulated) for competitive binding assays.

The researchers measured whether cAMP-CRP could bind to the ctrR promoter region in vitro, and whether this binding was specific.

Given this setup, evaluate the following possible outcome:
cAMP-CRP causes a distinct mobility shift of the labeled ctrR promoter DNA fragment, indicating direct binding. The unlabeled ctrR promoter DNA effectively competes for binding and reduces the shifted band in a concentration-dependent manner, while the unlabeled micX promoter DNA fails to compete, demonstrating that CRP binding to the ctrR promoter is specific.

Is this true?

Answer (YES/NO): YES